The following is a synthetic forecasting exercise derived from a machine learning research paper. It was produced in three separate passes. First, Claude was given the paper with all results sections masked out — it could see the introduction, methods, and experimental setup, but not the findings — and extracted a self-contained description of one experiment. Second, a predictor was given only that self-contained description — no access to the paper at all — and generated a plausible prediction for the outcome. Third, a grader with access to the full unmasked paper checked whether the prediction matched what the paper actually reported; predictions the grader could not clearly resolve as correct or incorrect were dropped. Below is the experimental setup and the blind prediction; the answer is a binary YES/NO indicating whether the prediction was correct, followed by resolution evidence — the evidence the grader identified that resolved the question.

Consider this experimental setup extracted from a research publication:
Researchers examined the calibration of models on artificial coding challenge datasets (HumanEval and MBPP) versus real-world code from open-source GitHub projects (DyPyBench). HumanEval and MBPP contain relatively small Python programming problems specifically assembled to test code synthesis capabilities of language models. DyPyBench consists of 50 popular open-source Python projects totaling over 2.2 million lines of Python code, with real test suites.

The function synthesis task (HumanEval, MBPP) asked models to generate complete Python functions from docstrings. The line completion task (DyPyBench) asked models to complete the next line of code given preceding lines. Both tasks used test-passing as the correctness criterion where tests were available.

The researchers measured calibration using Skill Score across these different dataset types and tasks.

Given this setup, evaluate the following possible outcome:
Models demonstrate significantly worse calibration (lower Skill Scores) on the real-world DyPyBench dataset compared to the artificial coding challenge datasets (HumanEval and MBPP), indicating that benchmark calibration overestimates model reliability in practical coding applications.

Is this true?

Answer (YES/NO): NO